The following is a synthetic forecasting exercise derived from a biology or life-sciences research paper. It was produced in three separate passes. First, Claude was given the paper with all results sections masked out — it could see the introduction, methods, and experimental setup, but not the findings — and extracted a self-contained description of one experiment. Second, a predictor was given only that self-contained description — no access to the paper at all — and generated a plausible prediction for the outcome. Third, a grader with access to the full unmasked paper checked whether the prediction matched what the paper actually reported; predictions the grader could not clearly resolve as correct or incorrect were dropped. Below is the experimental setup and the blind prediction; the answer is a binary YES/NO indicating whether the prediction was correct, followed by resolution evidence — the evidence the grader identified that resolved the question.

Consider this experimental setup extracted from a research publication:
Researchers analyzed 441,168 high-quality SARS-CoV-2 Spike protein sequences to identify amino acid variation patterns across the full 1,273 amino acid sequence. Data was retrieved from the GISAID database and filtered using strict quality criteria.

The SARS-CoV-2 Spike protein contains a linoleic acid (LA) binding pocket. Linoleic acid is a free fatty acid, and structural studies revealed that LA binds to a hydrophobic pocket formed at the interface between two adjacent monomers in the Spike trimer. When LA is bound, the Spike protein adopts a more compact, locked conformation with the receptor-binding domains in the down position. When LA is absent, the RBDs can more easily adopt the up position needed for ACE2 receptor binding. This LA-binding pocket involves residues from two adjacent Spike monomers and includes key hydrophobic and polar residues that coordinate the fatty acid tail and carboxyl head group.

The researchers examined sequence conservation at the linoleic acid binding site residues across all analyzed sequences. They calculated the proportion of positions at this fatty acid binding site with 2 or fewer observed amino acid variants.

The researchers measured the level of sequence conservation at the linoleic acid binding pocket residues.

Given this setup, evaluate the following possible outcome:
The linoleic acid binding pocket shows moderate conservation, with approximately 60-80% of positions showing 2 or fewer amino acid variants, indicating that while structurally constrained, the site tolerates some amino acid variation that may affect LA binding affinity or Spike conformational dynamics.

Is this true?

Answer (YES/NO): YES